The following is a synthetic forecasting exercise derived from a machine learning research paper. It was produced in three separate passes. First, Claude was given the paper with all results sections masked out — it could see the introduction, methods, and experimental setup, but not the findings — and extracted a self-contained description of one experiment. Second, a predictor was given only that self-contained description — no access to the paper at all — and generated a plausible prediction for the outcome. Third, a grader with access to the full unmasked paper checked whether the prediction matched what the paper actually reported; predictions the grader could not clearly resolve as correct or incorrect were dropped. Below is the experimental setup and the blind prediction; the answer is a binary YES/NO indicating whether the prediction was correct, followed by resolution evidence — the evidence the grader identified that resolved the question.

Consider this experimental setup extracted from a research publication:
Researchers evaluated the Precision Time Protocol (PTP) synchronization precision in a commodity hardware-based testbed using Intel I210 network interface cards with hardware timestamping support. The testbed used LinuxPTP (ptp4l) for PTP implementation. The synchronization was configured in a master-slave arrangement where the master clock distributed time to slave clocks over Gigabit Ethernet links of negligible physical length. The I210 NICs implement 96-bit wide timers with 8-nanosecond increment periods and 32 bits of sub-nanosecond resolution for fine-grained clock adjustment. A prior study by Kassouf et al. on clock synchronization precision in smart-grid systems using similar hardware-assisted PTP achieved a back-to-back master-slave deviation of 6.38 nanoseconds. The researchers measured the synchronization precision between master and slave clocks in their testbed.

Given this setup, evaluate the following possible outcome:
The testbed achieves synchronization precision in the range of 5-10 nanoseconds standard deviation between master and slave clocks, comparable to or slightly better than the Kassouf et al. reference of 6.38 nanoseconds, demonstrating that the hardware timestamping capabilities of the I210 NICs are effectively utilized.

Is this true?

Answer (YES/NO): NO